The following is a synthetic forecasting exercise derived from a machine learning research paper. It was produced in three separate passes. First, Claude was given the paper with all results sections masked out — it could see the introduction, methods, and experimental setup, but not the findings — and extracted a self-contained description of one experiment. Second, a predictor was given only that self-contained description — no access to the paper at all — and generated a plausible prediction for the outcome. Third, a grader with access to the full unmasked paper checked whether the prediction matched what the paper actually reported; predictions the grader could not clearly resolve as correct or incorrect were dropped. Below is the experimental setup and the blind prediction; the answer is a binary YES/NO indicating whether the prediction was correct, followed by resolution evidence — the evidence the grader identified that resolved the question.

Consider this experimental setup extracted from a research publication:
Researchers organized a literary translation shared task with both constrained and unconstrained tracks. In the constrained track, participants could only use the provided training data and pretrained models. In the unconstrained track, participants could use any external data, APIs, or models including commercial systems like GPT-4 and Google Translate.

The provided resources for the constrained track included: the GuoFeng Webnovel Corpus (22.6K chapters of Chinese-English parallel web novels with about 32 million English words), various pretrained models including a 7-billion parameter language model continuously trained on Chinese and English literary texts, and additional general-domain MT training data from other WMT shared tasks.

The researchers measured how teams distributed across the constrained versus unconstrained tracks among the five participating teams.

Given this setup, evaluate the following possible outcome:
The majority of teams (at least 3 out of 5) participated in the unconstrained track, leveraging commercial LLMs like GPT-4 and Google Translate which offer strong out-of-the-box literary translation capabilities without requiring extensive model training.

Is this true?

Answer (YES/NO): YES